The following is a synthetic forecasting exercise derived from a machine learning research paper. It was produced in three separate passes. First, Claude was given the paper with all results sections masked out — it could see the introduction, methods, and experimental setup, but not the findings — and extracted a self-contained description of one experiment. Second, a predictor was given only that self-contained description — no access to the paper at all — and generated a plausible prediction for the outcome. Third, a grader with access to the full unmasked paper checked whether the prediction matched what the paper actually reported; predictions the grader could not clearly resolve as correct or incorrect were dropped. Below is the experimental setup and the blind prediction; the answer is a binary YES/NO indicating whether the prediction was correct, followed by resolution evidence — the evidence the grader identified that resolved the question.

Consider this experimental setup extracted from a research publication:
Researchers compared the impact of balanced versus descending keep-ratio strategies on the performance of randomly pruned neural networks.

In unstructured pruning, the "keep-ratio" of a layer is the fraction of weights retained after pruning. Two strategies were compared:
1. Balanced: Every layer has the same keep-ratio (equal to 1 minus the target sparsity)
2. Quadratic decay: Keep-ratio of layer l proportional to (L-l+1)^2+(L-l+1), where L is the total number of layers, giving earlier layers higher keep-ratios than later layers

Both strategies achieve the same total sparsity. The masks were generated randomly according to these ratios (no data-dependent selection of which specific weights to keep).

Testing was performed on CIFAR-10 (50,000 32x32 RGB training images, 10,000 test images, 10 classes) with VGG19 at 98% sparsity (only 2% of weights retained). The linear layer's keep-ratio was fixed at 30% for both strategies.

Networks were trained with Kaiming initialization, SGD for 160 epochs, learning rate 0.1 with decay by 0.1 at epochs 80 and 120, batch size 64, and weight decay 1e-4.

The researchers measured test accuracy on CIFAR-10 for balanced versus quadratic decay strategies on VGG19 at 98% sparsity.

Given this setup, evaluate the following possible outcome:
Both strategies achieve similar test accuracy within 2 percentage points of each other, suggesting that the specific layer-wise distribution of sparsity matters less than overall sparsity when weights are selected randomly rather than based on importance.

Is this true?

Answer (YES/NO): NO